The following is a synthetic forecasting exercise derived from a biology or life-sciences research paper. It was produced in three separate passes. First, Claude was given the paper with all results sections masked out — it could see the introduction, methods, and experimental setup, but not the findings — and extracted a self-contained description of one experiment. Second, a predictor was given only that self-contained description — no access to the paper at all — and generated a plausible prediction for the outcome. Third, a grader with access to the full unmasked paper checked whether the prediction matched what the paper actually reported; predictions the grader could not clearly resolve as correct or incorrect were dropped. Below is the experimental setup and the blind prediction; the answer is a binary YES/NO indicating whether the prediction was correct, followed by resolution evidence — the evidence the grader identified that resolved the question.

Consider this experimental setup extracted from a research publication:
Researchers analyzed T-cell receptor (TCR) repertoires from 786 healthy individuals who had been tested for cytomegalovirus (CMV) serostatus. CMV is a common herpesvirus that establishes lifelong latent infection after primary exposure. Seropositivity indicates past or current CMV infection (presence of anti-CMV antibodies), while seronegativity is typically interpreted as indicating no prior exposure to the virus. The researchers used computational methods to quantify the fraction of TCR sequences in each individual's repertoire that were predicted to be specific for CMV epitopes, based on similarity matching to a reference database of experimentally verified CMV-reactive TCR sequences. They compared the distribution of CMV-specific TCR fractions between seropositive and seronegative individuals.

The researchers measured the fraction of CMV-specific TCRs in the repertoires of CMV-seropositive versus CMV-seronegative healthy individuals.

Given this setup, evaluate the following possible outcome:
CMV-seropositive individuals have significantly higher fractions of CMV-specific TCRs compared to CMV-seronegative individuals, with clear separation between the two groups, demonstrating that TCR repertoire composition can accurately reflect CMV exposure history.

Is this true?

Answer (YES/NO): NO